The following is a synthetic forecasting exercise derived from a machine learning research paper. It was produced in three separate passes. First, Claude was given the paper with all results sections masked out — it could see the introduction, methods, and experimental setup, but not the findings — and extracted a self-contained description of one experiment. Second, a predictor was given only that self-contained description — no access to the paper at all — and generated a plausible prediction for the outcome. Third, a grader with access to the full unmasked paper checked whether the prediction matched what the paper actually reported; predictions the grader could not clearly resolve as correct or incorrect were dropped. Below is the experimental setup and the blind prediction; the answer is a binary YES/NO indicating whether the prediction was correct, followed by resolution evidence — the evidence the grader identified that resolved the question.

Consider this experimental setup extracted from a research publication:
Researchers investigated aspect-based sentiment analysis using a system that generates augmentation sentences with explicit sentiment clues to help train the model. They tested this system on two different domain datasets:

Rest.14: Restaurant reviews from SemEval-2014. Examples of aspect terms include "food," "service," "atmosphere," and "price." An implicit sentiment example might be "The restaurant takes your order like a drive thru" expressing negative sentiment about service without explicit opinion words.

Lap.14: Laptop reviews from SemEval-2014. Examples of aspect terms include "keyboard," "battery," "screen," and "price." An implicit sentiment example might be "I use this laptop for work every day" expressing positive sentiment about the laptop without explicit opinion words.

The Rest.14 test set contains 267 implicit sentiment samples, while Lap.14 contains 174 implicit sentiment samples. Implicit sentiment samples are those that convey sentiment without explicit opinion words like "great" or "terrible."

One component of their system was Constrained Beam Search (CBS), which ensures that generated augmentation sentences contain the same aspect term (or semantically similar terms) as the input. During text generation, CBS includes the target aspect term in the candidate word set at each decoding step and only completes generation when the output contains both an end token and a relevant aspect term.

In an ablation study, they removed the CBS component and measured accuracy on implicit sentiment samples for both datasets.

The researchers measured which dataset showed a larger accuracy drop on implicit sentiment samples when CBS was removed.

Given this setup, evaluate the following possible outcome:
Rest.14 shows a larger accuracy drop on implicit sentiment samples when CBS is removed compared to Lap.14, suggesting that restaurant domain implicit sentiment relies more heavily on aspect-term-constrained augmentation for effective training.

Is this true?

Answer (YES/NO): YES